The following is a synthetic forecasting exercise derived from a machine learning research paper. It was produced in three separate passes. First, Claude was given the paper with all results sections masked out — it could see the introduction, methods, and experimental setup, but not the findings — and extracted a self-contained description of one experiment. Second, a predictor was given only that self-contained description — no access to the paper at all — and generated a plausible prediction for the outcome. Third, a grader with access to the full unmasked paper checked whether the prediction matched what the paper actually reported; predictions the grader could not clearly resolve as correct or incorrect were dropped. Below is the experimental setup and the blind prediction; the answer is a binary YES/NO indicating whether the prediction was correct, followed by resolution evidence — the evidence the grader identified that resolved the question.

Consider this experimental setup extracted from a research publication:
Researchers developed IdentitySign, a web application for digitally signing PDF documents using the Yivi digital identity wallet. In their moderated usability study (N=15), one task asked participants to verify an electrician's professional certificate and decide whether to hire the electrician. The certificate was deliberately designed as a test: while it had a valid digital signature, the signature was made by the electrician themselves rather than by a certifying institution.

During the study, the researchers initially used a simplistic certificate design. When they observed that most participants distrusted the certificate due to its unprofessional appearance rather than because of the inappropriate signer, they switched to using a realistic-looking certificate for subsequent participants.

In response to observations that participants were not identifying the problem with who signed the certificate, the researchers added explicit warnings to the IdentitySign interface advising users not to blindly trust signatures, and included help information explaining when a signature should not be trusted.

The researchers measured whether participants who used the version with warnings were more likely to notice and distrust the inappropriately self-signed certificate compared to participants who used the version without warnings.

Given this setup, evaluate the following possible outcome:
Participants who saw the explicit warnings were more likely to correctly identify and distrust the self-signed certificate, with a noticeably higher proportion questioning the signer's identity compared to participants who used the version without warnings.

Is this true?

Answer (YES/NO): NO